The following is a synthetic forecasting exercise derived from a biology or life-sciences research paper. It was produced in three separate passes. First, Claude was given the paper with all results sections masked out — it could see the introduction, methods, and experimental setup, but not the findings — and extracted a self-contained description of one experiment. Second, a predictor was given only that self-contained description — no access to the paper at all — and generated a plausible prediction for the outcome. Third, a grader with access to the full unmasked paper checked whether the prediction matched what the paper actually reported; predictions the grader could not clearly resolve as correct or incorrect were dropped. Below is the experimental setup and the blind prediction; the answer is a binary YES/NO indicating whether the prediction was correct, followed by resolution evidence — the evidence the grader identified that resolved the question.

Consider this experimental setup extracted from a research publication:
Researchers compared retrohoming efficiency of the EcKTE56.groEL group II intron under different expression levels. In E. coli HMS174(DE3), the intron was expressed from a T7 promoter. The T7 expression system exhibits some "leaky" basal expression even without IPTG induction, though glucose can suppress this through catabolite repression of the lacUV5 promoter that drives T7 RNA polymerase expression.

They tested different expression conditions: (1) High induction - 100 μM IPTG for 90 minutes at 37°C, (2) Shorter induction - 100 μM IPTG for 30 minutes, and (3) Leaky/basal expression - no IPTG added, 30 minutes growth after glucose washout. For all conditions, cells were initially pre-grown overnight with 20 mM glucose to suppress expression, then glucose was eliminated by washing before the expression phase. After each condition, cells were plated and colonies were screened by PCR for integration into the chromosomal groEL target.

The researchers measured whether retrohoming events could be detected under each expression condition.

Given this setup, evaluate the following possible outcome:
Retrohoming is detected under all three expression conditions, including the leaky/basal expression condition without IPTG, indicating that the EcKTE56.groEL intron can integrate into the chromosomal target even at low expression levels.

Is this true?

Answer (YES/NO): YES